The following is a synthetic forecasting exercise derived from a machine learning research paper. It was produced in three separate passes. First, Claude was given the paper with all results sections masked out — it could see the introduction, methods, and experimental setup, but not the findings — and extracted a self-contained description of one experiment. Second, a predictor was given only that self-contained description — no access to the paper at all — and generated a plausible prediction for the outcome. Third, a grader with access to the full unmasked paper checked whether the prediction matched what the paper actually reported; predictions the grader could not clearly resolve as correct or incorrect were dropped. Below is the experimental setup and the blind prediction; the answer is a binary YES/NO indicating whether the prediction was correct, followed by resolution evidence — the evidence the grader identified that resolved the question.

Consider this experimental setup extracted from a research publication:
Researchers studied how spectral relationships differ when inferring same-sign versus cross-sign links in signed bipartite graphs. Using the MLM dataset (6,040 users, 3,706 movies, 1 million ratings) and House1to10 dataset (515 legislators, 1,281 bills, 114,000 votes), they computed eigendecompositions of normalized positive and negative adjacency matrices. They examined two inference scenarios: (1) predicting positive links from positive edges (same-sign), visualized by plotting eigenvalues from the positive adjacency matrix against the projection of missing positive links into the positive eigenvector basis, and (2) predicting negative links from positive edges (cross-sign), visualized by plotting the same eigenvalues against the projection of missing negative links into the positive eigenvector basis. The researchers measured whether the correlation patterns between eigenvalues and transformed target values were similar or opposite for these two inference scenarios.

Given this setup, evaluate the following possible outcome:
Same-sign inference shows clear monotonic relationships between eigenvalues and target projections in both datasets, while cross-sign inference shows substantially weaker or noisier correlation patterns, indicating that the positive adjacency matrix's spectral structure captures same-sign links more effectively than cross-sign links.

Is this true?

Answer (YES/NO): NO